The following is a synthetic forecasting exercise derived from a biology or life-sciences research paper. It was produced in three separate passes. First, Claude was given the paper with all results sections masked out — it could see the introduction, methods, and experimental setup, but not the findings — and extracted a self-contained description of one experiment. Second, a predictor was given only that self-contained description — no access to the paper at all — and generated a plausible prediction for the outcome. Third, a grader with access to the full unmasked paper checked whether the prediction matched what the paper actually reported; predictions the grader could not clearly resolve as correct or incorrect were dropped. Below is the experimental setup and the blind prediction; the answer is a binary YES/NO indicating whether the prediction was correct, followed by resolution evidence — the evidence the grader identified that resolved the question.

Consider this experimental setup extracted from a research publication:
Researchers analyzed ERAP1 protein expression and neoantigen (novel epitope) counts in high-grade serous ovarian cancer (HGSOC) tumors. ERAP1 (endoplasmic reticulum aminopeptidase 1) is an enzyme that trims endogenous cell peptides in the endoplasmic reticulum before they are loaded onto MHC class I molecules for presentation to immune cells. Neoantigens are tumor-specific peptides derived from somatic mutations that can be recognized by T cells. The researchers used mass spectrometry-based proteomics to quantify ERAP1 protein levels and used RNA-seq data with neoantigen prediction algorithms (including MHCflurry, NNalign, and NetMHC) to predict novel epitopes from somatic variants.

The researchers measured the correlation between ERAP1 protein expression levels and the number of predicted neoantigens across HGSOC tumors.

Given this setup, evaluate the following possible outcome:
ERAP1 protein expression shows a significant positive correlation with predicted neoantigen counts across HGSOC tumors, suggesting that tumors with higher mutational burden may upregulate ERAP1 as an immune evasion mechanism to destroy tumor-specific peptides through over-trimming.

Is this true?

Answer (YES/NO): NO